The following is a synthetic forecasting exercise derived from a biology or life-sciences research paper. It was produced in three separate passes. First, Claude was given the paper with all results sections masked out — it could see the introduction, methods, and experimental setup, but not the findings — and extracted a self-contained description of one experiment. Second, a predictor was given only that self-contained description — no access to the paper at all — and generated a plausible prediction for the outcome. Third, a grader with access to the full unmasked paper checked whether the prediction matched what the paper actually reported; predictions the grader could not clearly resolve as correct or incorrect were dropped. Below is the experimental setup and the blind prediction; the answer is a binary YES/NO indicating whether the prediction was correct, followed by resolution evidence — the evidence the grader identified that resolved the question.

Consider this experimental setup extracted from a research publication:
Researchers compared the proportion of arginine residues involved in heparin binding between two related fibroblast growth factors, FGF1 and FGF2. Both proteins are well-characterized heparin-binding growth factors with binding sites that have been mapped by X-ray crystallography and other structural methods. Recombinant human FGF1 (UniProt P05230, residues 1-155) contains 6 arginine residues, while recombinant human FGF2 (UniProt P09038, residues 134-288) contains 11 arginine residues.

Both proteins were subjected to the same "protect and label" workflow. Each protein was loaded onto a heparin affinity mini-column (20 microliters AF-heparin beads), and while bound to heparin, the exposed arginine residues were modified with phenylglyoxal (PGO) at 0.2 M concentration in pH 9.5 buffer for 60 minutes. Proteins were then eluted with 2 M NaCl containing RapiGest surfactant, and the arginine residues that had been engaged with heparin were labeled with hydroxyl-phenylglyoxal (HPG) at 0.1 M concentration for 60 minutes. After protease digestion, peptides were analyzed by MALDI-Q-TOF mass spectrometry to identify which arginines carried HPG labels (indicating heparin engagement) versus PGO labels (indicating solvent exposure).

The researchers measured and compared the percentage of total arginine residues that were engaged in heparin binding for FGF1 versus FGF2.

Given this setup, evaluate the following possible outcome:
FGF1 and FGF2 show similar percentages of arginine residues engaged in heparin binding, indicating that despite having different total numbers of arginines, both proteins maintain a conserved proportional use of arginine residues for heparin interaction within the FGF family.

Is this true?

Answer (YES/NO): NO